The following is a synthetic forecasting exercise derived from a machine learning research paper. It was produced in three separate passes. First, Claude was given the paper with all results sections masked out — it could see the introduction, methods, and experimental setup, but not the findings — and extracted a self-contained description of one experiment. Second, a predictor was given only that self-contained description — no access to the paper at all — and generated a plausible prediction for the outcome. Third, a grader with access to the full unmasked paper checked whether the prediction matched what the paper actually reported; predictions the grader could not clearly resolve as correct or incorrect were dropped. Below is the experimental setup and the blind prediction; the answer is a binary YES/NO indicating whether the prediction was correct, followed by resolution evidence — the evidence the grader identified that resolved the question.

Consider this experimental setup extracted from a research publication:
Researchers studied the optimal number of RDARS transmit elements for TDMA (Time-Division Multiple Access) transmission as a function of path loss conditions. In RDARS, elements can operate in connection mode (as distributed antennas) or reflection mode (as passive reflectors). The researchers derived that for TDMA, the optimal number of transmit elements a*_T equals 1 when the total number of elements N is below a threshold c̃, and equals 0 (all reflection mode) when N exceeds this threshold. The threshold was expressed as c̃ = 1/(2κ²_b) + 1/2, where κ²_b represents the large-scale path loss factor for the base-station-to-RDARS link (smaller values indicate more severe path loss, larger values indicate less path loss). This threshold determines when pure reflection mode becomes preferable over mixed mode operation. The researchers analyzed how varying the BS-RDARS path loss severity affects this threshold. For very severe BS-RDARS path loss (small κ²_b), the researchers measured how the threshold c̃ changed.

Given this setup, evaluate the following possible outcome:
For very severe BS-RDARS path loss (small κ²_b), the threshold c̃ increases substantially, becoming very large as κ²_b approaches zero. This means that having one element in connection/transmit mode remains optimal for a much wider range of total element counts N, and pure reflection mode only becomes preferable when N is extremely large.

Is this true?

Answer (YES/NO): YES